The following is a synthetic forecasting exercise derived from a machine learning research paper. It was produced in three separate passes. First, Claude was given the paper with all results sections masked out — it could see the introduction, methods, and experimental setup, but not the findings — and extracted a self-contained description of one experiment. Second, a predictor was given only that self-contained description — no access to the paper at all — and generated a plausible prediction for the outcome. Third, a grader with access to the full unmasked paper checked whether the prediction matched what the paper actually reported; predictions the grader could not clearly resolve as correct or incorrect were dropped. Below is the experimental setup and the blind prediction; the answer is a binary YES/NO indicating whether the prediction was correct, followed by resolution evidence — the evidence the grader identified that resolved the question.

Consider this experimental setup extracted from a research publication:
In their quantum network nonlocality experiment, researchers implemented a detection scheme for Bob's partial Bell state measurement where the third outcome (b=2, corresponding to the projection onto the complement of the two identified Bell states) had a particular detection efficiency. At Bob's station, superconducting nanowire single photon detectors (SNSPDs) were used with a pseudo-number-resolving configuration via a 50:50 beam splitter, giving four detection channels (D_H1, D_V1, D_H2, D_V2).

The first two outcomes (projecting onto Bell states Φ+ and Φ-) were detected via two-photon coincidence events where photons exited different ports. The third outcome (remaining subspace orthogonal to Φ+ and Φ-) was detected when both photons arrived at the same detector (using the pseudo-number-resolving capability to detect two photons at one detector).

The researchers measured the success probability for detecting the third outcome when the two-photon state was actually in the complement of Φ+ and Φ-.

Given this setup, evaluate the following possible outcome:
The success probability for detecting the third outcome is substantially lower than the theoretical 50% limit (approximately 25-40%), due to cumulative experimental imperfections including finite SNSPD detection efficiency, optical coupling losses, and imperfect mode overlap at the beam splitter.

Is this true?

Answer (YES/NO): NO